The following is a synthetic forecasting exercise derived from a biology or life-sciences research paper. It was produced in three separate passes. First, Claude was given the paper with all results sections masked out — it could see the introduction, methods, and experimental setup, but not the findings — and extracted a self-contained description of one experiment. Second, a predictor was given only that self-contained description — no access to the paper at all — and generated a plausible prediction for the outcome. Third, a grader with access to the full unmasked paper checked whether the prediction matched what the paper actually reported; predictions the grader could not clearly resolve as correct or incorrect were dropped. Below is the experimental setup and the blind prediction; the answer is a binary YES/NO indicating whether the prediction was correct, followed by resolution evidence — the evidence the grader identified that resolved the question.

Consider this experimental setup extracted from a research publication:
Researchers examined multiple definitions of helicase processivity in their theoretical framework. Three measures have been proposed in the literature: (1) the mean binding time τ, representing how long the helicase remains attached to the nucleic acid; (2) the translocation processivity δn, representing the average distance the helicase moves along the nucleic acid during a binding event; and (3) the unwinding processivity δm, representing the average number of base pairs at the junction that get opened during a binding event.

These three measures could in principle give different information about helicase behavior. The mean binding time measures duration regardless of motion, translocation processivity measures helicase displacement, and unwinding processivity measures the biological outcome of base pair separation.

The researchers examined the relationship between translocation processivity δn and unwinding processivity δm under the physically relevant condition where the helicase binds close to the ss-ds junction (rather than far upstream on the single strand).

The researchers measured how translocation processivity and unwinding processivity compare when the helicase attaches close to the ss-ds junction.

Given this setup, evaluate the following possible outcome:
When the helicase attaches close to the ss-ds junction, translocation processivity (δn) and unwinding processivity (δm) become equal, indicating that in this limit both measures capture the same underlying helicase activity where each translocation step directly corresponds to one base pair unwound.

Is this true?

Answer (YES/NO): NO